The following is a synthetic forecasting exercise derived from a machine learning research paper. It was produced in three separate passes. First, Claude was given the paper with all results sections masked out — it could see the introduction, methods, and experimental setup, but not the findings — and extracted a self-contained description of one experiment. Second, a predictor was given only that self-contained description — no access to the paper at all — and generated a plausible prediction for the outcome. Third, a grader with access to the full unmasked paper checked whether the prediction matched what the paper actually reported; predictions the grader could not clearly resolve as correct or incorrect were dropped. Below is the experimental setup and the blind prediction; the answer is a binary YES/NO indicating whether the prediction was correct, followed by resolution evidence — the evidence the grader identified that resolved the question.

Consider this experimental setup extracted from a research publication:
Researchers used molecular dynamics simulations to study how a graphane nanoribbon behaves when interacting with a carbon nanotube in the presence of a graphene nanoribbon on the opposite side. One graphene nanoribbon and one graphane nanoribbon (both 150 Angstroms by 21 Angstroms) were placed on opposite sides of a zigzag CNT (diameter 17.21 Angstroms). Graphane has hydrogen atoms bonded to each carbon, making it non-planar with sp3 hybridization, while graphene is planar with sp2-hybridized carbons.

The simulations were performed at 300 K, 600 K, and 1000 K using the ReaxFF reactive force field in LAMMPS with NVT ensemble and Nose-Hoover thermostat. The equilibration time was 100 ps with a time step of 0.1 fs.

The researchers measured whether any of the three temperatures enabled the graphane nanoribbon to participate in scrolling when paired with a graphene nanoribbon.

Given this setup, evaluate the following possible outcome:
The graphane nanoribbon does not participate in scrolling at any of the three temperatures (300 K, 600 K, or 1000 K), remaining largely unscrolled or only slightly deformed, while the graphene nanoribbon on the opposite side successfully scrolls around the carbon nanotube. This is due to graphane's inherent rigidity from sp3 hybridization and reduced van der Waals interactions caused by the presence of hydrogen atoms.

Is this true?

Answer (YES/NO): NO